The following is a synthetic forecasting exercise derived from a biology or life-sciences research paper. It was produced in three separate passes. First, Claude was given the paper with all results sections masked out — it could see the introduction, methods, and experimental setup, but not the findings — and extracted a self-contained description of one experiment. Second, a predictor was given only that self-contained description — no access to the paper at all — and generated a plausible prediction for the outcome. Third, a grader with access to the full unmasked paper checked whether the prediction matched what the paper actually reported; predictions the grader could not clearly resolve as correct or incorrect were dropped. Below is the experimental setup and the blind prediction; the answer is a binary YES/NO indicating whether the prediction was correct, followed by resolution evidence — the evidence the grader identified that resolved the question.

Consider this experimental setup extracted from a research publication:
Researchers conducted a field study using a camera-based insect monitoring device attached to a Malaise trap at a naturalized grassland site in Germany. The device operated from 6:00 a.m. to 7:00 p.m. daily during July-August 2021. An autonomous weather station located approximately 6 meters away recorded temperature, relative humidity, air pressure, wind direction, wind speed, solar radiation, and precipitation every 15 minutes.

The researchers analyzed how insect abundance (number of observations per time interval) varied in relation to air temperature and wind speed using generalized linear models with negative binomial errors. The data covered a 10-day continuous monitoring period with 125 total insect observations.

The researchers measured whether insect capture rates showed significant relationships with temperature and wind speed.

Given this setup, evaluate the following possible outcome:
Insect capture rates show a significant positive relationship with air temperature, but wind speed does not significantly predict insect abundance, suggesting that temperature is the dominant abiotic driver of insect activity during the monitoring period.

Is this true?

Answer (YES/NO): NO